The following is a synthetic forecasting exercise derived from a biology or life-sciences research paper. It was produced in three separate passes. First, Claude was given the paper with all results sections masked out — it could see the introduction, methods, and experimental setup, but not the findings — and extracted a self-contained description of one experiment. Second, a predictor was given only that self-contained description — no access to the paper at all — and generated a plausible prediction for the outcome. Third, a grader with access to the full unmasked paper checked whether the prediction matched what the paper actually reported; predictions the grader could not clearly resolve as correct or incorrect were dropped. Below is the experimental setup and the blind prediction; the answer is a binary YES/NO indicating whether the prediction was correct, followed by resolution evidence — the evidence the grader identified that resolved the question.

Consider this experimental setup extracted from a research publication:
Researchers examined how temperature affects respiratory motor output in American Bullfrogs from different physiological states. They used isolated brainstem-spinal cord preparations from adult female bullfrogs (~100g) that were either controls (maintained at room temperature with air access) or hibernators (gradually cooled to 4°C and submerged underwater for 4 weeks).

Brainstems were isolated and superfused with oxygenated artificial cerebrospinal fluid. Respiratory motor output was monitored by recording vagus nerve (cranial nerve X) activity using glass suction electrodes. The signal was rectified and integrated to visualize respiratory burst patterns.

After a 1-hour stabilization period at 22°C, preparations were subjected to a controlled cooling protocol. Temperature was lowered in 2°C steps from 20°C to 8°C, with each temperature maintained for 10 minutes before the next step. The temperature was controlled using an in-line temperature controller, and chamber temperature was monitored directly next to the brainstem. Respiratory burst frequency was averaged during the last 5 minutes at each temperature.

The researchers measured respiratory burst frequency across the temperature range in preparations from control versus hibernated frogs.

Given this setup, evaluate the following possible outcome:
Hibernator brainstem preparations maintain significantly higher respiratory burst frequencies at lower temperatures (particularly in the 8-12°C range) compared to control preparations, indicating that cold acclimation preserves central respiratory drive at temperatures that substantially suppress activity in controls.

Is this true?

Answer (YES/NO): NO